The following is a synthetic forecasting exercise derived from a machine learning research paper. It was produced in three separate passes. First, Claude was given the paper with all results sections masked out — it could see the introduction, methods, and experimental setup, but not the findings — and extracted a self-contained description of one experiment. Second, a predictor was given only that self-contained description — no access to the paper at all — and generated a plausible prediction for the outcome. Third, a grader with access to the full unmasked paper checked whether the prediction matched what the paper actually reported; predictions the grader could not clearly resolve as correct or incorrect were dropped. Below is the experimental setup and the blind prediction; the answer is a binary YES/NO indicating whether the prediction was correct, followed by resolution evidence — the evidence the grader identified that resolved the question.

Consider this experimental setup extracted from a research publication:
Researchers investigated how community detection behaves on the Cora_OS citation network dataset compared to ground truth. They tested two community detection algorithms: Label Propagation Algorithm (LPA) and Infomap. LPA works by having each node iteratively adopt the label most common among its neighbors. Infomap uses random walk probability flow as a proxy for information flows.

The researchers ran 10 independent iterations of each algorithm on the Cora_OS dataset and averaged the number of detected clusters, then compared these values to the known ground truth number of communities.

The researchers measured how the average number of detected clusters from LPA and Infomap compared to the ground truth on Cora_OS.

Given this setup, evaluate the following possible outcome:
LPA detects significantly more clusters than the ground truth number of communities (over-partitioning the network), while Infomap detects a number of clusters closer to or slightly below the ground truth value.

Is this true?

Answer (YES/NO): NO